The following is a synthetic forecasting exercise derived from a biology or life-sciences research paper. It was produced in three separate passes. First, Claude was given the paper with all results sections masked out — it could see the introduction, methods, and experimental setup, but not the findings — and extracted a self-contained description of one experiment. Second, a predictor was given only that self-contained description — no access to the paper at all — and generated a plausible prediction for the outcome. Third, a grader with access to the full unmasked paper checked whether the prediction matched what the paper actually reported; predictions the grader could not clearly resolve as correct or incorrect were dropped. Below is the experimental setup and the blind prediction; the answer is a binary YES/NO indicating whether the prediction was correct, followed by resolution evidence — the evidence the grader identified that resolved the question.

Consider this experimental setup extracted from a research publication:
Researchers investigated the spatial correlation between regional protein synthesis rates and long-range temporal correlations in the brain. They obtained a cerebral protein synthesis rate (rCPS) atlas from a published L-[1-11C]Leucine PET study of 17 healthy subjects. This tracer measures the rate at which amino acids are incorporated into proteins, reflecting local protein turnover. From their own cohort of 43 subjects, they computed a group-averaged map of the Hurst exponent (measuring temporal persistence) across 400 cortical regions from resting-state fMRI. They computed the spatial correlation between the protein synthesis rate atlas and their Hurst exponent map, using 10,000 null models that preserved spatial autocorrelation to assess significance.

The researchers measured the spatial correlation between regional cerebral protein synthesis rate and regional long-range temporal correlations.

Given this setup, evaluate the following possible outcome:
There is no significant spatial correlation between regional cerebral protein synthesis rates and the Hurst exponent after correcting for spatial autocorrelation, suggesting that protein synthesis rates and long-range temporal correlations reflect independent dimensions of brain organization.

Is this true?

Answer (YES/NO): NO